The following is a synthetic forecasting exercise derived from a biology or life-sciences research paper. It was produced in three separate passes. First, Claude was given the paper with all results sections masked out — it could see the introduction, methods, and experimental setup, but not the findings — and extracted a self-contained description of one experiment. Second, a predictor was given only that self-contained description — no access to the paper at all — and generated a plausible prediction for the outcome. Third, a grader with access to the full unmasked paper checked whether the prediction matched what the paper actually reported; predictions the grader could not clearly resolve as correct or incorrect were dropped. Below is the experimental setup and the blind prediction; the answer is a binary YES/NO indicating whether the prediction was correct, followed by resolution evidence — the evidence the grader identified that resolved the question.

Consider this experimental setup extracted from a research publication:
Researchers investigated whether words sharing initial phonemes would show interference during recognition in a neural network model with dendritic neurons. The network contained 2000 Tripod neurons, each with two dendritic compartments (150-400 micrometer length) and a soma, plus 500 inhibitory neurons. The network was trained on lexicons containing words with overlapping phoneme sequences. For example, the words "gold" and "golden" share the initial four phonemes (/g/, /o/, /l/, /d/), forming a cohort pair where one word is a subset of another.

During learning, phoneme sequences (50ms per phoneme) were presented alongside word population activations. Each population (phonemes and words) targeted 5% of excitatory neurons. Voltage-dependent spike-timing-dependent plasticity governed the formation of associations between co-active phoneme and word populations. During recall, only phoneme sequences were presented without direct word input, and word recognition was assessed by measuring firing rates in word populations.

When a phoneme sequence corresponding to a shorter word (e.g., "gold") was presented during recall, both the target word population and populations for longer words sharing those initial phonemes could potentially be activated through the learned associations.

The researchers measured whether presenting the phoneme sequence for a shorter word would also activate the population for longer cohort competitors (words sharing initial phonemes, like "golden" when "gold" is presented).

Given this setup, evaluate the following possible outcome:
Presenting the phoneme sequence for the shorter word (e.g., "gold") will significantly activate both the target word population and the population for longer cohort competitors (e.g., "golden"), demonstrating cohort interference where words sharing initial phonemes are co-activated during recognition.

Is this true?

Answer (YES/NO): YES